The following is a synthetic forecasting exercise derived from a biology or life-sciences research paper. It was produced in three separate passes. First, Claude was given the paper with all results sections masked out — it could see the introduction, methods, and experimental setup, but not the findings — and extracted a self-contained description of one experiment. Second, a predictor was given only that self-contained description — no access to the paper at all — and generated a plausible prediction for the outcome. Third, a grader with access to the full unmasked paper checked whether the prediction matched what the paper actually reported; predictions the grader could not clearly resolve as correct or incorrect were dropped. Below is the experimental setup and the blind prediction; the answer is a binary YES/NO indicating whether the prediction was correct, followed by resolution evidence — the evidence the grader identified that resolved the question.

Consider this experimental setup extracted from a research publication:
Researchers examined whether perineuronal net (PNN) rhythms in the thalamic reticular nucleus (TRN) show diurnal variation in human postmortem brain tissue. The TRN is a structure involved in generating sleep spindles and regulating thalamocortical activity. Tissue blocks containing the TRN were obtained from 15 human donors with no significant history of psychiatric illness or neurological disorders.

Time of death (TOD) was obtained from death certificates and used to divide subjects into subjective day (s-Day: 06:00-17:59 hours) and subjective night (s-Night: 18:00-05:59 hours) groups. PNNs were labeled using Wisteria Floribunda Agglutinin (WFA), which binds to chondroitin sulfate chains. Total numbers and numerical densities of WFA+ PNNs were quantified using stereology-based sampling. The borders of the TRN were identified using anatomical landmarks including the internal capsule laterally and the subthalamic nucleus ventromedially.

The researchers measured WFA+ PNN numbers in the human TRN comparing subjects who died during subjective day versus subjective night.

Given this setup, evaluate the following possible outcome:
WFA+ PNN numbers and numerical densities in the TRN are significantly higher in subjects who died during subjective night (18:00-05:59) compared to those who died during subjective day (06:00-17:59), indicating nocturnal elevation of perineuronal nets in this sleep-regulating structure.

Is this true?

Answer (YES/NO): YES